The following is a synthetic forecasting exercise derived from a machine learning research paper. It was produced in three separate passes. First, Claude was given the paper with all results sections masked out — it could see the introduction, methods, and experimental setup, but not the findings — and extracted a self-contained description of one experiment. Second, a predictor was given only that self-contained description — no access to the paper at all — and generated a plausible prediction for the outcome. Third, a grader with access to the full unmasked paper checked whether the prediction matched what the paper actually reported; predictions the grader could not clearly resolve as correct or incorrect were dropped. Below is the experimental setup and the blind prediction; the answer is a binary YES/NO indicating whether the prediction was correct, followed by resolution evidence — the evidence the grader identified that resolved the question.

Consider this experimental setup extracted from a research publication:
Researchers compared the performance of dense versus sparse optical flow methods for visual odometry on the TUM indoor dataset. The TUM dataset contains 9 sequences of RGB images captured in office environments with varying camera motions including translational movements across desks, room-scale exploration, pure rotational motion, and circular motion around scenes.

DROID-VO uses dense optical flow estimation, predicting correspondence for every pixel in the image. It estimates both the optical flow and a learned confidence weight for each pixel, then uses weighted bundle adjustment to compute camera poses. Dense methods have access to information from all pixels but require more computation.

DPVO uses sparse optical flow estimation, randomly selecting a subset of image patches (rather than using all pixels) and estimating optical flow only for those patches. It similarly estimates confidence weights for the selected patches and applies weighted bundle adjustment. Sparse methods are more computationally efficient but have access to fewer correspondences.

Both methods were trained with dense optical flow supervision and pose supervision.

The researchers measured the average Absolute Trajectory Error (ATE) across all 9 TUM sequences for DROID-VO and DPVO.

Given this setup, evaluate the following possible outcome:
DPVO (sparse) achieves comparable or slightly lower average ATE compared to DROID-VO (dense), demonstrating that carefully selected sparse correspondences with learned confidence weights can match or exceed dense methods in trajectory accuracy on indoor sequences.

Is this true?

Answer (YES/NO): YES